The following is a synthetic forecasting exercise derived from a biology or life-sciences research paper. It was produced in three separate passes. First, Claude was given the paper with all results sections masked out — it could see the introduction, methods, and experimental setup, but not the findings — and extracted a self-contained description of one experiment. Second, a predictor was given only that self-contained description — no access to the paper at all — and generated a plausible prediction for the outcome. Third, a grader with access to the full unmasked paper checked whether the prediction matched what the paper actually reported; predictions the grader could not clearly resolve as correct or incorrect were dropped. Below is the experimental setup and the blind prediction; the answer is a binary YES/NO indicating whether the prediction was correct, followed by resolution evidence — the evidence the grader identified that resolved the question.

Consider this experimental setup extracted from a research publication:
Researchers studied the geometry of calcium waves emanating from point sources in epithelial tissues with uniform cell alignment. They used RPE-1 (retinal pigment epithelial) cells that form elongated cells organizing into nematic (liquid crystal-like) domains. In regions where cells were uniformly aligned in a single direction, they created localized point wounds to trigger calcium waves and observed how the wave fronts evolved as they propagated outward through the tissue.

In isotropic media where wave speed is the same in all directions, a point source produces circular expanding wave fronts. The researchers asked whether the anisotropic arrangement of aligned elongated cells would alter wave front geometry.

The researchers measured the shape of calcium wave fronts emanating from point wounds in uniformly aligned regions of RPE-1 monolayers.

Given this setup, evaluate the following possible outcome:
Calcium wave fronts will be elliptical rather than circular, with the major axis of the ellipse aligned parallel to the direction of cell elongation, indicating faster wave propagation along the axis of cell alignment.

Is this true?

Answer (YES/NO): NO